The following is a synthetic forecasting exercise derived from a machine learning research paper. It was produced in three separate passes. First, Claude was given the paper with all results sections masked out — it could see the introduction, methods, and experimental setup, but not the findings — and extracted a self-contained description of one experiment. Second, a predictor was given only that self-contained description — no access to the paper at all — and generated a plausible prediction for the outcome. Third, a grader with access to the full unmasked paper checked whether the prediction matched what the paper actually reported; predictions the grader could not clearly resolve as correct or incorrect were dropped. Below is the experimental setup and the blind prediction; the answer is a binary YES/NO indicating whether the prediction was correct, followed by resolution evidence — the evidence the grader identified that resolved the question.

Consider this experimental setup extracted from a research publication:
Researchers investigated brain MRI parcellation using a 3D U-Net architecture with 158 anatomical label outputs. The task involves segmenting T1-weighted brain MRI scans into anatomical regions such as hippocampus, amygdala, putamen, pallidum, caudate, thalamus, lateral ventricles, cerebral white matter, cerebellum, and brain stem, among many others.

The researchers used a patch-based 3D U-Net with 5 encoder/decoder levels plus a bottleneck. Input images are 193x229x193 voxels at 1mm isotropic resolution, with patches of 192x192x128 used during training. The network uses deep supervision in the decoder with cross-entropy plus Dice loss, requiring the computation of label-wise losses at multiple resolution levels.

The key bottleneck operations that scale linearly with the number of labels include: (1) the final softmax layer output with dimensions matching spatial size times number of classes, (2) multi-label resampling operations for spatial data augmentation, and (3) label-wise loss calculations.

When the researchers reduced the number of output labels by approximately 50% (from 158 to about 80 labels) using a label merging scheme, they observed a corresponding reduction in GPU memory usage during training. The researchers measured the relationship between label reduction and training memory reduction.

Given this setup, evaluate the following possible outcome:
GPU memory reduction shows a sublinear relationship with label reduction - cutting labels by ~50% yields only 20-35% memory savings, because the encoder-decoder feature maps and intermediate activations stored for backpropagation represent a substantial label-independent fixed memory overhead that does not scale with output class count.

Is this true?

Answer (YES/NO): YES